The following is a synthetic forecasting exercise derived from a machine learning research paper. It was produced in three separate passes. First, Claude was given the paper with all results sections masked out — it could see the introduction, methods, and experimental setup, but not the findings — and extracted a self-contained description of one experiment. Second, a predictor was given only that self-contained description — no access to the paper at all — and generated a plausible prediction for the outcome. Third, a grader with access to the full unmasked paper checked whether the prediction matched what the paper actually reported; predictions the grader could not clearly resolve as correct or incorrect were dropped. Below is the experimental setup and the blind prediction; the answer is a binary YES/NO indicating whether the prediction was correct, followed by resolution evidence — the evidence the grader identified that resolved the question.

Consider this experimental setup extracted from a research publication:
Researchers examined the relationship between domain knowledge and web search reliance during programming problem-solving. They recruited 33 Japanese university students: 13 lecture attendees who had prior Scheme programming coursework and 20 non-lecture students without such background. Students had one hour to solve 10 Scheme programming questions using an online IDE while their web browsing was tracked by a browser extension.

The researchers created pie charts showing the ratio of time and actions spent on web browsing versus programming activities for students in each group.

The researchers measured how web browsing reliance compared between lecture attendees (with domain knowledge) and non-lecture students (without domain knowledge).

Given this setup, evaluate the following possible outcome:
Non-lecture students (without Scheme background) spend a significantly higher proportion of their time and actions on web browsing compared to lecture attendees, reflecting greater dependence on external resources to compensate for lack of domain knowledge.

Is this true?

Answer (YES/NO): YES